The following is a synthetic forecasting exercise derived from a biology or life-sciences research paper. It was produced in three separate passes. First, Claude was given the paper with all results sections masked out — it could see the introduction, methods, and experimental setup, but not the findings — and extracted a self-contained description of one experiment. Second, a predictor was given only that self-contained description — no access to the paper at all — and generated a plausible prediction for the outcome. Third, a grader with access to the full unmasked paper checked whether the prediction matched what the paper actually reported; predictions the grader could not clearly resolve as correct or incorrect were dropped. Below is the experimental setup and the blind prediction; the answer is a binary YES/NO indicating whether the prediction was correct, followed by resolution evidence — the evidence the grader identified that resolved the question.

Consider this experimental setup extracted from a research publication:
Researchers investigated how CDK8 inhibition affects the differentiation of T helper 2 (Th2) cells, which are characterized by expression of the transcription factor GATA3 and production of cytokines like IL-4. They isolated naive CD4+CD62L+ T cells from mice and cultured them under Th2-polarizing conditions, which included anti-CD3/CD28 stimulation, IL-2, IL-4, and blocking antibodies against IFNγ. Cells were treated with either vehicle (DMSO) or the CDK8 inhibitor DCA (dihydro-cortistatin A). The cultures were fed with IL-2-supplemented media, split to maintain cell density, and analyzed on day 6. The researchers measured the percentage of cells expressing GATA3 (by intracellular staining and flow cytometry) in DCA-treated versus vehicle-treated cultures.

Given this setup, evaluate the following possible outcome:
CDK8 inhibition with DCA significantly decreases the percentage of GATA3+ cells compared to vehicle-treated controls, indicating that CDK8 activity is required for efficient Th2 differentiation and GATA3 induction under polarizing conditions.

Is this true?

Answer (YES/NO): NO